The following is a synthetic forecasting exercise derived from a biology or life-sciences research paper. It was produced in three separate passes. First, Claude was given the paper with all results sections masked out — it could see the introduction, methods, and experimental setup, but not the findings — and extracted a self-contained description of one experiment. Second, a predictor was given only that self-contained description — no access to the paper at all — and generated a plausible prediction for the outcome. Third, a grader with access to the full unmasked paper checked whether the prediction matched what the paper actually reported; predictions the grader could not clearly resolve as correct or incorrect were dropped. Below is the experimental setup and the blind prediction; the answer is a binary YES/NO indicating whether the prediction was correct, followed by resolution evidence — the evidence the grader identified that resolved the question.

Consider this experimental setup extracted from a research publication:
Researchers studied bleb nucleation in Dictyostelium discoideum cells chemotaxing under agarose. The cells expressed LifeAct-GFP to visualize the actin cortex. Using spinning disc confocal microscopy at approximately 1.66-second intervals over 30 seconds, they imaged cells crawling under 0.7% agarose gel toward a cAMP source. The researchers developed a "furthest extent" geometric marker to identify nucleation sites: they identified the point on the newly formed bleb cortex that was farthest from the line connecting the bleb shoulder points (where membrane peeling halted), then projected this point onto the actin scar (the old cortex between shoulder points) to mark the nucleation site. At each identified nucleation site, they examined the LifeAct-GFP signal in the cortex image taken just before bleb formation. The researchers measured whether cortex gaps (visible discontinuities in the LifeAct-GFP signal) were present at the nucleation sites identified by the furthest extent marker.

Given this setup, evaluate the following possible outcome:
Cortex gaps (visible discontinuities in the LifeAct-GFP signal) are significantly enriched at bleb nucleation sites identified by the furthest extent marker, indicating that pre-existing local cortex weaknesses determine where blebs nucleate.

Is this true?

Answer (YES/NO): YES